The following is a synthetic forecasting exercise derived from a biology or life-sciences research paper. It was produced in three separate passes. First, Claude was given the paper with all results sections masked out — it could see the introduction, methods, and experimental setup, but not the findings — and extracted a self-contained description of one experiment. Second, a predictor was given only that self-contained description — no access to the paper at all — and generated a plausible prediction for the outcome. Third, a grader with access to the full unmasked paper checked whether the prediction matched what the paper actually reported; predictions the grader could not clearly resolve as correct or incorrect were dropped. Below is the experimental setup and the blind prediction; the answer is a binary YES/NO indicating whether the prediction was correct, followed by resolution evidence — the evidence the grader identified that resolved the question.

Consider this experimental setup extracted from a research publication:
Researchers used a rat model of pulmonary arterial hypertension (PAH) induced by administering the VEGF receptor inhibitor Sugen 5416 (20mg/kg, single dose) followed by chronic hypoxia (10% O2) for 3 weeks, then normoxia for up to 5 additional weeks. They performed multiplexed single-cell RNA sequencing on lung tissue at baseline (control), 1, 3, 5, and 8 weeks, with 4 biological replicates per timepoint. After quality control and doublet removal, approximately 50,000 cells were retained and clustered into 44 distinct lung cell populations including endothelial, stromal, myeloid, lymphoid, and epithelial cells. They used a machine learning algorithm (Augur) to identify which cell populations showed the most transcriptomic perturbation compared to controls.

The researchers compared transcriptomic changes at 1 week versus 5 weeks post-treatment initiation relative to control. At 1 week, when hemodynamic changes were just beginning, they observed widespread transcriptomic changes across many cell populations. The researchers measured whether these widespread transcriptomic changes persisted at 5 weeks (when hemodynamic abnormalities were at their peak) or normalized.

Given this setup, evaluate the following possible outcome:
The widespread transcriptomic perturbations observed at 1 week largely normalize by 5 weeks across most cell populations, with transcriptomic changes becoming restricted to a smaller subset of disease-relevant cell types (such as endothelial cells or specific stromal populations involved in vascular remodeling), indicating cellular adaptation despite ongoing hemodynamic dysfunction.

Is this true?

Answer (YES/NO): YES